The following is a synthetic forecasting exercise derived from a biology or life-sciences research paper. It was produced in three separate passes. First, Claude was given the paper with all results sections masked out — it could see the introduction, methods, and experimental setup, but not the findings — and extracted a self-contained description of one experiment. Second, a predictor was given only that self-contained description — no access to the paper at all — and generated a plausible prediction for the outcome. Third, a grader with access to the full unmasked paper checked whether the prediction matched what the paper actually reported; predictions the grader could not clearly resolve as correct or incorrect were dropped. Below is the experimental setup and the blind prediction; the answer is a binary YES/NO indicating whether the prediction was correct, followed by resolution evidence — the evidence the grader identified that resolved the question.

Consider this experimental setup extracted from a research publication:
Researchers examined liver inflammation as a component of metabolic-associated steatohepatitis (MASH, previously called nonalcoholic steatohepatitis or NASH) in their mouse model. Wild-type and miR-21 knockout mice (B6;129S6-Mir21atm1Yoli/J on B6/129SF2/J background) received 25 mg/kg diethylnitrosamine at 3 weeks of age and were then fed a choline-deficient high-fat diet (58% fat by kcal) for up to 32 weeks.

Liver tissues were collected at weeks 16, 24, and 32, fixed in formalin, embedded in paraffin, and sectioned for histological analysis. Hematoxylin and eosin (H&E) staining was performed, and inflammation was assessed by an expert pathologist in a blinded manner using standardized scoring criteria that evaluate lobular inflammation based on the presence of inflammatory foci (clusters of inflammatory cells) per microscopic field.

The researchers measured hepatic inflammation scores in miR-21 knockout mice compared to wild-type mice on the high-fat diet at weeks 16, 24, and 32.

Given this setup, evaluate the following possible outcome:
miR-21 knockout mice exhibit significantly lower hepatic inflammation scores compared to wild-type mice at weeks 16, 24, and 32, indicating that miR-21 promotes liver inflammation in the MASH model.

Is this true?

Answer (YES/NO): NO